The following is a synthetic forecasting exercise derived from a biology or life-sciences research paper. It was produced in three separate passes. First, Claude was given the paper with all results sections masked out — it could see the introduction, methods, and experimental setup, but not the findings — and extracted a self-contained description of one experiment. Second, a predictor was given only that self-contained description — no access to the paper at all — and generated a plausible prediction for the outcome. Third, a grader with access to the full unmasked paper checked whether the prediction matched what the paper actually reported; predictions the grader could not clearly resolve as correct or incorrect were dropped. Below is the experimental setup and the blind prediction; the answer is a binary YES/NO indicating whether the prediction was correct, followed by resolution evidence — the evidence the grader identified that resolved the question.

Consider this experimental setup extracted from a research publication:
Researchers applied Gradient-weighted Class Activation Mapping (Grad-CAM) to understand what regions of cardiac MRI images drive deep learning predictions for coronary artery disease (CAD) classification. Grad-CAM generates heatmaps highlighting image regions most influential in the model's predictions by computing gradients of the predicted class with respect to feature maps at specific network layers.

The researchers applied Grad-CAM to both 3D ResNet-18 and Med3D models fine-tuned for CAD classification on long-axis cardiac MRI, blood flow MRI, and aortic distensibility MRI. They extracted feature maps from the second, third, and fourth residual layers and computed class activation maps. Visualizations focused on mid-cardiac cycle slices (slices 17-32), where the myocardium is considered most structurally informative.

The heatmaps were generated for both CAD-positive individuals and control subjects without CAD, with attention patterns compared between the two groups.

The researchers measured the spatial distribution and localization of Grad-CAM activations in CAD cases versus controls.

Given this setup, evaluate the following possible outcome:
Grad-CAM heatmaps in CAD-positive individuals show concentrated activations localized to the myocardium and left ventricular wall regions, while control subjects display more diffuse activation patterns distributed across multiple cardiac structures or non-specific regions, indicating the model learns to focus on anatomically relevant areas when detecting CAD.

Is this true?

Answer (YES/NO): YES